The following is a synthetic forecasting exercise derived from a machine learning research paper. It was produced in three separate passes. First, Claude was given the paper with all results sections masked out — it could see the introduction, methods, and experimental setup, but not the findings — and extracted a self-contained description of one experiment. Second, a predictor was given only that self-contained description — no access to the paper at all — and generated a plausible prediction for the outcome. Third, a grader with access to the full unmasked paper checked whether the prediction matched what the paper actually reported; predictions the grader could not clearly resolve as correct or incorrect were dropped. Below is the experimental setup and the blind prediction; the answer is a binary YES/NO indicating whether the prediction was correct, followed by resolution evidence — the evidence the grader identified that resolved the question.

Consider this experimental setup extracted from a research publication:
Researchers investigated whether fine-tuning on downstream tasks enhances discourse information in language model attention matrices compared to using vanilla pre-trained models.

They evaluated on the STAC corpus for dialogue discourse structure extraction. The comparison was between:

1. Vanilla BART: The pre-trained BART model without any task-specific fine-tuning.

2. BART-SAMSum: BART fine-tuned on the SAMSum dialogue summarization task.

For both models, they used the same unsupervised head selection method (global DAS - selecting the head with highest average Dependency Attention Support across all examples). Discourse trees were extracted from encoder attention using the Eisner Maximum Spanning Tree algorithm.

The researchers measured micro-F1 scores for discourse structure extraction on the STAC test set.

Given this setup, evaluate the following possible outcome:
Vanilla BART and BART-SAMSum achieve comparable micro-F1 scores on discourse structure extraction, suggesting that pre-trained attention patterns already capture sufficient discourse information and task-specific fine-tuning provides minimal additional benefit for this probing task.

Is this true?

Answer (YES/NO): YES